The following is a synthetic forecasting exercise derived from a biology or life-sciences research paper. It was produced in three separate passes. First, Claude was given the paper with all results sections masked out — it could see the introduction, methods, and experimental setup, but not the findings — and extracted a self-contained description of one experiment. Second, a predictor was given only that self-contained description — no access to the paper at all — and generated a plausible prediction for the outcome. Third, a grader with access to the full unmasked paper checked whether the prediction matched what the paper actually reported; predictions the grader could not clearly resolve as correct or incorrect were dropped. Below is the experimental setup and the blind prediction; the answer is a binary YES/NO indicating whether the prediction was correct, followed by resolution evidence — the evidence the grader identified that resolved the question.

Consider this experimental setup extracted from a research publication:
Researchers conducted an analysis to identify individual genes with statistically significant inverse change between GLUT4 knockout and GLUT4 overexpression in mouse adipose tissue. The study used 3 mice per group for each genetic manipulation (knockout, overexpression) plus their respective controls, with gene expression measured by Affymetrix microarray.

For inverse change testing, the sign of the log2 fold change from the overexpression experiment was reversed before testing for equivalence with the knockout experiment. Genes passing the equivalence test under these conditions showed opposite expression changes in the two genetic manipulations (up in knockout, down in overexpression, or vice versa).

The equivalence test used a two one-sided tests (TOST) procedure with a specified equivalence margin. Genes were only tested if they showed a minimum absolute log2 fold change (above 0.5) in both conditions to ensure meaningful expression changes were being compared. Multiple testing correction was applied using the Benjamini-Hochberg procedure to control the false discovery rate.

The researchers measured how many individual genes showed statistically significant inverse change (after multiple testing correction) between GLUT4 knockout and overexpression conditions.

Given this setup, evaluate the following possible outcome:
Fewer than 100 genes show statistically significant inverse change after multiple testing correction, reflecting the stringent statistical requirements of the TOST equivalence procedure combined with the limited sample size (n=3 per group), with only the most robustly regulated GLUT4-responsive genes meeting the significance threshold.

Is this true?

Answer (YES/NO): YES